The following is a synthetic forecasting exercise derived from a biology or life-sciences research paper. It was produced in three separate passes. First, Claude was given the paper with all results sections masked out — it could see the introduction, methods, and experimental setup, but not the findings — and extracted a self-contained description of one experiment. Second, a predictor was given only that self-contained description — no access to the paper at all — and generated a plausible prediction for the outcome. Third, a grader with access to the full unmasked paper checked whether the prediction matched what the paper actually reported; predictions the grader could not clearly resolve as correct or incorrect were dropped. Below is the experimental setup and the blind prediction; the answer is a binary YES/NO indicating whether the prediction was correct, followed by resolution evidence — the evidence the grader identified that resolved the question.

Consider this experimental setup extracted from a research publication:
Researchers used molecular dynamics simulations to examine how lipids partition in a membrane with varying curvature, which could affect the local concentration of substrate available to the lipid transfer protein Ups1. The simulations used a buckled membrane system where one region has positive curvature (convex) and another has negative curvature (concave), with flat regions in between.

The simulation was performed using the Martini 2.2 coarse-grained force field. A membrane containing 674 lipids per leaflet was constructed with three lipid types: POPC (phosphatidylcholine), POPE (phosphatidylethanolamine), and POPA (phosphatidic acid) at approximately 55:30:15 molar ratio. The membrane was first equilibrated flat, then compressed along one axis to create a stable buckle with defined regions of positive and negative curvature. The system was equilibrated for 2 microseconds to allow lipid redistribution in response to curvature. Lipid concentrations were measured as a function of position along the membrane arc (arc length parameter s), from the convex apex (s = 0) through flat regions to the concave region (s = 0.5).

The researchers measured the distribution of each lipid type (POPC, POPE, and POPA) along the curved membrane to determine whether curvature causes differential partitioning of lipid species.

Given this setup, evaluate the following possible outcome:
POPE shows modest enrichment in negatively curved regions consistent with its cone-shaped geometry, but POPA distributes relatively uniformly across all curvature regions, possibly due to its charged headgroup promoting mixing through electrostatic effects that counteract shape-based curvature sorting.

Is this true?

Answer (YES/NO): NO